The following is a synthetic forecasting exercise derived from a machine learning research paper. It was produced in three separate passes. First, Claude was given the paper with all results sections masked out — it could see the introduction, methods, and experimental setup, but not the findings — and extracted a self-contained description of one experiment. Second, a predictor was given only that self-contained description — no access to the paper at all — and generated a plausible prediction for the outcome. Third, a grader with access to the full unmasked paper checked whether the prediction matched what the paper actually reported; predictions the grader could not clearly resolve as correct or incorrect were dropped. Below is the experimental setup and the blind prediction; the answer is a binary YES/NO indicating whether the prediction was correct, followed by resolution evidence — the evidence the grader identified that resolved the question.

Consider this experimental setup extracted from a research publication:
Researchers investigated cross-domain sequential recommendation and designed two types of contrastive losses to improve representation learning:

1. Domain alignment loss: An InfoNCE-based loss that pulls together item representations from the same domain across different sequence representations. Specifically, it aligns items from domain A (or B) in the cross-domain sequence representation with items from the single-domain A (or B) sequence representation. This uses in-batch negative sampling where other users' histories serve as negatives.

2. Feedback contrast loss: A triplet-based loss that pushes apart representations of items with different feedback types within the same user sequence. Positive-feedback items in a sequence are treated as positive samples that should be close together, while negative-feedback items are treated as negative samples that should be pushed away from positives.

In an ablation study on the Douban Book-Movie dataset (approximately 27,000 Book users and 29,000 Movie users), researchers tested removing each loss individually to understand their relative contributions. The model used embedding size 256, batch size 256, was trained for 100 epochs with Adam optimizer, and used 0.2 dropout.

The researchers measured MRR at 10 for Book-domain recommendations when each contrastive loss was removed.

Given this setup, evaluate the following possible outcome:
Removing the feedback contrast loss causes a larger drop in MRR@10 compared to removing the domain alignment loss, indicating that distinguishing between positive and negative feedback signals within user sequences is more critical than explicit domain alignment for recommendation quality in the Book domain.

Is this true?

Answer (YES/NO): NO